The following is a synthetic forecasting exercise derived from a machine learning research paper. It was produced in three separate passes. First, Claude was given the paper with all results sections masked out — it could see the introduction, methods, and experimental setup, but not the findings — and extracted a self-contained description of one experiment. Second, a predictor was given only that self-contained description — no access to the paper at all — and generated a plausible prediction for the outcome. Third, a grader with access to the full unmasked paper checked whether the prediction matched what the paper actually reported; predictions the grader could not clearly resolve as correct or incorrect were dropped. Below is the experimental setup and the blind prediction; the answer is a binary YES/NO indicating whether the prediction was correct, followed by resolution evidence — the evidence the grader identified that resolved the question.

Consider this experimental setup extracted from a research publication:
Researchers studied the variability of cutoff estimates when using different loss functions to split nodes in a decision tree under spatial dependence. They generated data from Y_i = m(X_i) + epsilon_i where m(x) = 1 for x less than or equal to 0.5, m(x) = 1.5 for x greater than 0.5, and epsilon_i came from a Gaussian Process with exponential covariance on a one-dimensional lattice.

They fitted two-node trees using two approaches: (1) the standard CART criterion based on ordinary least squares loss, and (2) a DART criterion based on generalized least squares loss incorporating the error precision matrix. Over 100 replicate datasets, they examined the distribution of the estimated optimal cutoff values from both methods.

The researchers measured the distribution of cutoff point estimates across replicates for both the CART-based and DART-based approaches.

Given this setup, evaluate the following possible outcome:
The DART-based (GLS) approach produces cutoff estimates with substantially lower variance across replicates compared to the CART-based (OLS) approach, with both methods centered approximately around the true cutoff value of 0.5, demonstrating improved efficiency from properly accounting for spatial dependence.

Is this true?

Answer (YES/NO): YES